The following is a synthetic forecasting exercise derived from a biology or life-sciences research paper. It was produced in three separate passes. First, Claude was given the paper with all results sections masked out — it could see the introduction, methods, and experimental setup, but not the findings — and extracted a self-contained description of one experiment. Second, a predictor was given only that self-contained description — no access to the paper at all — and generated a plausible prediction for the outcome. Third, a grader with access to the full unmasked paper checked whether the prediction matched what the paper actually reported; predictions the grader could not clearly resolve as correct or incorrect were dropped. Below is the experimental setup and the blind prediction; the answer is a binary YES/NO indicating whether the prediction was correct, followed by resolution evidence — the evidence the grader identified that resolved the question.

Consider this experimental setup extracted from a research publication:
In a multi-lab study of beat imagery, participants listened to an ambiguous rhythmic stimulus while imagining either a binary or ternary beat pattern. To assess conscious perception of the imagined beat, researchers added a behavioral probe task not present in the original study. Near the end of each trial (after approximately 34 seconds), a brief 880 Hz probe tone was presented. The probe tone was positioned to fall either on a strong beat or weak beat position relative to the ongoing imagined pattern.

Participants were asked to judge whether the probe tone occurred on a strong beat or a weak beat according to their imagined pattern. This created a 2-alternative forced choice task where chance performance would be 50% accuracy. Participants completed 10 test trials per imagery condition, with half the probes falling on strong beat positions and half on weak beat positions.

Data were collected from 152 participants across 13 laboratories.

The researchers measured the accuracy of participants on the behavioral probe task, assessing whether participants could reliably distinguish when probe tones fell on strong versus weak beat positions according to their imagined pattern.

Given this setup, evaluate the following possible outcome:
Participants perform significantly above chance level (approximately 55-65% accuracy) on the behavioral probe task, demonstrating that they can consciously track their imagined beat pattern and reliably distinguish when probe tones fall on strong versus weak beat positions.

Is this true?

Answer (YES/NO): NO